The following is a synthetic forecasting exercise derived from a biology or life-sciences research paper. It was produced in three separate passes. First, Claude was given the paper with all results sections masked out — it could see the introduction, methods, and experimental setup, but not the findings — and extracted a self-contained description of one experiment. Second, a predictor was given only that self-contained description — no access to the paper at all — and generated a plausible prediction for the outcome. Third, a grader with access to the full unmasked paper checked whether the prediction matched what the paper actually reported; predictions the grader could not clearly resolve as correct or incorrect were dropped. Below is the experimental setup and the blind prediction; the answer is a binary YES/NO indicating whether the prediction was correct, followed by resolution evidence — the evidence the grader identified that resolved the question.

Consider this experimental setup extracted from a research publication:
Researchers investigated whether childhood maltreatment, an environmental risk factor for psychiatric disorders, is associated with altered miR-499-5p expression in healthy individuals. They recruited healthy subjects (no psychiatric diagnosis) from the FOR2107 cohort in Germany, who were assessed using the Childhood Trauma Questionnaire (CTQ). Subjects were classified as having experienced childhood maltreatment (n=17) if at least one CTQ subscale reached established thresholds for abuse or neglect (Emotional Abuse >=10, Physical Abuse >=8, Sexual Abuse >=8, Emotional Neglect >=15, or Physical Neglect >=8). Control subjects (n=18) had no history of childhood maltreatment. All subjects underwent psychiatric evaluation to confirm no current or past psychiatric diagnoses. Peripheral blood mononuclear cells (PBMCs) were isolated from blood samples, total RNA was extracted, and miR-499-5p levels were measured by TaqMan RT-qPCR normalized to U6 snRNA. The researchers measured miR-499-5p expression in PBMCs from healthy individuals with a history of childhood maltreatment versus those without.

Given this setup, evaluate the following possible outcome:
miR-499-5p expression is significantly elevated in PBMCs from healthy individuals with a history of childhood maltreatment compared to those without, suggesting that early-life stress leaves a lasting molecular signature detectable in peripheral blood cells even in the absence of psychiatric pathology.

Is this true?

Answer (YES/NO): YES